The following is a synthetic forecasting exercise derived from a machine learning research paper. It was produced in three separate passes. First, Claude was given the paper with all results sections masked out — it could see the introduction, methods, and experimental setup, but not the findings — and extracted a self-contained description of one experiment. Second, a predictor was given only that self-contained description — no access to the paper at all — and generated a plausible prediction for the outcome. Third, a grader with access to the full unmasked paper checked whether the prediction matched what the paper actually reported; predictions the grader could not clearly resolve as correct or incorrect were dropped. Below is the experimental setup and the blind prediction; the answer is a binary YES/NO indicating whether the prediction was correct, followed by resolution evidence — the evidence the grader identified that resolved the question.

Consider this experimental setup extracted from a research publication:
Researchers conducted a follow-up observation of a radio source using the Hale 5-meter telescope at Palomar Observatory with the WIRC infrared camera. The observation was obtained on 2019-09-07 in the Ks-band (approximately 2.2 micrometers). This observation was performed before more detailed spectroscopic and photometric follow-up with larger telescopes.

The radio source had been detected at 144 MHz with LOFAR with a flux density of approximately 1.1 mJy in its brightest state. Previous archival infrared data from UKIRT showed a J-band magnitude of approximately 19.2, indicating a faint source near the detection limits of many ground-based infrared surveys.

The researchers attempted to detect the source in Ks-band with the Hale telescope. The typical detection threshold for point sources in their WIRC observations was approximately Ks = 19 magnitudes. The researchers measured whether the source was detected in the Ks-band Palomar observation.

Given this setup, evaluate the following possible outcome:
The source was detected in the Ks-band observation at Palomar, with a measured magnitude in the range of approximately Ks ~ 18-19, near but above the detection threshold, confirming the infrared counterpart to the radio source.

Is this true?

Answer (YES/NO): NO